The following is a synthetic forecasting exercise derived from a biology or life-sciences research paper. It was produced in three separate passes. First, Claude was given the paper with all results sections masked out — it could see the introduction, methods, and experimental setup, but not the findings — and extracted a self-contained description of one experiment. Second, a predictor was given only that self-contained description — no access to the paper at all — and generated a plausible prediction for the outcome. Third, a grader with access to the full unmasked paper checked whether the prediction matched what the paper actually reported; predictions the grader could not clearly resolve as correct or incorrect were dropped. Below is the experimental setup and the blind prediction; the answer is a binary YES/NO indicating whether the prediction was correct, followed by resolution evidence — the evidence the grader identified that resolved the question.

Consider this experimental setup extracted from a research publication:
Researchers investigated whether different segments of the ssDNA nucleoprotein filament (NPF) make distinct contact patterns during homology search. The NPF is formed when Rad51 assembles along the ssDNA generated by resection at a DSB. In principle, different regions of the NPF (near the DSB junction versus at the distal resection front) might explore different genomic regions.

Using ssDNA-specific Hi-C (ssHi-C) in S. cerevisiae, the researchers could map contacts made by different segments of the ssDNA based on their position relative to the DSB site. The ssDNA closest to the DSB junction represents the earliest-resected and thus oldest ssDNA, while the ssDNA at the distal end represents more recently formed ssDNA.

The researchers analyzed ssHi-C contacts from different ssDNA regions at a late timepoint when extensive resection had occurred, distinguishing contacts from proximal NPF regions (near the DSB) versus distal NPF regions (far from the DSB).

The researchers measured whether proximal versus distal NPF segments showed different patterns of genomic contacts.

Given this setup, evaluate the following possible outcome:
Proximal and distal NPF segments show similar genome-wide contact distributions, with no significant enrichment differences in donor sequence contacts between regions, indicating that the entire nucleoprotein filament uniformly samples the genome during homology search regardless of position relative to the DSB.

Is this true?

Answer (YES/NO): NO